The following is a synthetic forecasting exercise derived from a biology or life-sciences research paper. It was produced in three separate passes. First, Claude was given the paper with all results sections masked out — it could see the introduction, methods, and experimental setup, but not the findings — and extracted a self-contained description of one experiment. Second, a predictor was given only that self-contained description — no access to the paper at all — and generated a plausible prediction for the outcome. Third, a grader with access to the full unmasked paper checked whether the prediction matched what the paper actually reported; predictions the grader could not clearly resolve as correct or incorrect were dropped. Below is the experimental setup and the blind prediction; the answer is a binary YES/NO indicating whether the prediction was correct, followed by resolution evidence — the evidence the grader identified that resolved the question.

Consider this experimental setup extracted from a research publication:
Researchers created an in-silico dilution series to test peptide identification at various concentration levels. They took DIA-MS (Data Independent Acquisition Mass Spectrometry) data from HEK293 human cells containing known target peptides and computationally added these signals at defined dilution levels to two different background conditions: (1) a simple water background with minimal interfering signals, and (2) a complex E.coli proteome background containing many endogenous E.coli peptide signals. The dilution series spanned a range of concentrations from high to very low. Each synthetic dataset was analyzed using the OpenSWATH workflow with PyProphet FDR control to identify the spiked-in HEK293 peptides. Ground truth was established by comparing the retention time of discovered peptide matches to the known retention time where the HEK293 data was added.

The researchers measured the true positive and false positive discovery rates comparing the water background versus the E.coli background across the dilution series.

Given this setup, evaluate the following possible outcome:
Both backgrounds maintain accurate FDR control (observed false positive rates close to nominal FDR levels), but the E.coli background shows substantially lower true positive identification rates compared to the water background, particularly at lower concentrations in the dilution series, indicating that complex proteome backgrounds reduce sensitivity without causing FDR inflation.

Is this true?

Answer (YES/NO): YES